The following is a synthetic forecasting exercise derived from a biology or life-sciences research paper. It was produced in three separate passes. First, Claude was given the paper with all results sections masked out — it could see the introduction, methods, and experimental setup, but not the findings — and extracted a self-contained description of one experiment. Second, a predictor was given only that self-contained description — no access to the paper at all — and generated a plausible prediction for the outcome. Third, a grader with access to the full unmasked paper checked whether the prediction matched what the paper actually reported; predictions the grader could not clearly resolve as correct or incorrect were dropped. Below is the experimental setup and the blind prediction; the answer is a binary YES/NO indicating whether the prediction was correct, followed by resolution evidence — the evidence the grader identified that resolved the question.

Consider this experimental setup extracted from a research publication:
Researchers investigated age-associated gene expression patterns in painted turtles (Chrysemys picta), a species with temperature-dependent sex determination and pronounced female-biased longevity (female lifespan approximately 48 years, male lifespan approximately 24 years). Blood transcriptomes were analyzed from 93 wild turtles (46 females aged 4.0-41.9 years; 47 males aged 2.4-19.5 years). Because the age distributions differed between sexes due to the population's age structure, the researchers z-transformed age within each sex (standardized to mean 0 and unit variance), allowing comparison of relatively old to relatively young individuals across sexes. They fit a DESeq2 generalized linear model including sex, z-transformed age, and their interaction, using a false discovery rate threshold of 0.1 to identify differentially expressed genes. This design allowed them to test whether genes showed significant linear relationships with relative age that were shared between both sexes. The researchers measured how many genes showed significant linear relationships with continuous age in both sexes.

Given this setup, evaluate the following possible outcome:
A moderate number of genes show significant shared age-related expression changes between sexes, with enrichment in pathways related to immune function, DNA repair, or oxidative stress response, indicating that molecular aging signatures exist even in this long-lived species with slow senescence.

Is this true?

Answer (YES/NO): NO